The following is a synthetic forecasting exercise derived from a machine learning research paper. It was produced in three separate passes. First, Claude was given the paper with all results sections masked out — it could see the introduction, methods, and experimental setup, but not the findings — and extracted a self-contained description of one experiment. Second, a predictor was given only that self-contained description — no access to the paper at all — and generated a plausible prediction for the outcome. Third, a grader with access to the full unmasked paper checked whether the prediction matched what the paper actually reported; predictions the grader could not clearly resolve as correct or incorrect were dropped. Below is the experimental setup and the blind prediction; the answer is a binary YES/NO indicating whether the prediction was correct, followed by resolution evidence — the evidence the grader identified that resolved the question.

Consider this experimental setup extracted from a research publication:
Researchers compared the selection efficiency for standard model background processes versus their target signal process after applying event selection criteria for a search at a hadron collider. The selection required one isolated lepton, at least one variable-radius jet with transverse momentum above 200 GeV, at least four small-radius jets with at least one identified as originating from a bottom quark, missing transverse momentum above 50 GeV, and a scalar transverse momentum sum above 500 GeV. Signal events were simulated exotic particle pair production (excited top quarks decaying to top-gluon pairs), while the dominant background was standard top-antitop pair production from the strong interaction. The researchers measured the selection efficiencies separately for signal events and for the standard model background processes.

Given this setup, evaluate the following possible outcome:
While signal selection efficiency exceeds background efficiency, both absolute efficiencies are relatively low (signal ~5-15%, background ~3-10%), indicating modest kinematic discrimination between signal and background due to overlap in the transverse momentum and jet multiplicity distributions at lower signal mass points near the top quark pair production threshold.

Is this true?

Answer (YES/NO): NO